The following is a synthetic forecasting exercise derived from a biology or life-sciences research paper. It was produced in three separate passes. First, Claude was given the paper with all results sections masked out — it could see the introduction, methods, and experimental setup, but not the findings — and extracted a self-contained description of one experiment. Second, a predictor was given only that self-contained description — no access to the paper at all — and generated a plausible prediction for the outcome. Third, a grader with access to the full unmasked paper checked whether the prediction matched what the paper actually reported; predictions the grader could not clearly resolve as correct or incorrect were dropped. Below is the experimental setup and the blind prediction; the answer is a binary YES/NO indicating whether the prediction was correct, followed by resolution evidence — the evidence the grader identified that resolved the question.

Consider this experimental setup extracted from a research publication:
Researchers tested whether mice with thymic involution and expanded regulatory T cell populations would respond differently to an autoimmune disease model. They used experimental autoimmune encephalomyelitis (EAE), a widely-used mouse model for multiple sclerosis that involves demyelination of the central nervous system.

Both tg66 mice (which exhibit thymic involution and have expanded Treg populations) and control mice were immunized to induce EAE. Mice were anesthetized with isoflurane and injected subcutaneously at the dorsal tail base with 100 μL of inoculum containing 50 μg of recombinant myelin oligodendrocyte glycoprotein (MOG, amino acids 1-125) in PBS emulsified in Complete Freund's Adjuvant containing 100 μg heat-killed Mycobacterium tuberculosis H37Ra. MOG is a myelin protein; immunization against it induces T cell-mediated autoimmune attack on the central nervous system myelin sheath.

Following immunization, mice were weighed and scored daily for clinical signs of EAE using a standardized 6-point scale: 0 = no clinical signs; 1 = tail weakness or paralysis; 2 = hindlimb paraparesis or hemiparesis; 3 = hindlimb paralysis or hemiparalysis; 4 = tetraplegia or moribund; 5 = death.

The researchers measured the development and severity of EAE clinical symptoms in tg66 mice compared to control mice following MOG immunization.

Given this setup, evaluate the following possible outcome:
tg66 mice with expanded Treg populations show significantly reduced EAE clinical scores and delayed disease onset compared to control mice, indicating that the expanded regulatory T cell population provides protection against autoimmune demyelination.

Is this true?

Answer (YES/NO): YES